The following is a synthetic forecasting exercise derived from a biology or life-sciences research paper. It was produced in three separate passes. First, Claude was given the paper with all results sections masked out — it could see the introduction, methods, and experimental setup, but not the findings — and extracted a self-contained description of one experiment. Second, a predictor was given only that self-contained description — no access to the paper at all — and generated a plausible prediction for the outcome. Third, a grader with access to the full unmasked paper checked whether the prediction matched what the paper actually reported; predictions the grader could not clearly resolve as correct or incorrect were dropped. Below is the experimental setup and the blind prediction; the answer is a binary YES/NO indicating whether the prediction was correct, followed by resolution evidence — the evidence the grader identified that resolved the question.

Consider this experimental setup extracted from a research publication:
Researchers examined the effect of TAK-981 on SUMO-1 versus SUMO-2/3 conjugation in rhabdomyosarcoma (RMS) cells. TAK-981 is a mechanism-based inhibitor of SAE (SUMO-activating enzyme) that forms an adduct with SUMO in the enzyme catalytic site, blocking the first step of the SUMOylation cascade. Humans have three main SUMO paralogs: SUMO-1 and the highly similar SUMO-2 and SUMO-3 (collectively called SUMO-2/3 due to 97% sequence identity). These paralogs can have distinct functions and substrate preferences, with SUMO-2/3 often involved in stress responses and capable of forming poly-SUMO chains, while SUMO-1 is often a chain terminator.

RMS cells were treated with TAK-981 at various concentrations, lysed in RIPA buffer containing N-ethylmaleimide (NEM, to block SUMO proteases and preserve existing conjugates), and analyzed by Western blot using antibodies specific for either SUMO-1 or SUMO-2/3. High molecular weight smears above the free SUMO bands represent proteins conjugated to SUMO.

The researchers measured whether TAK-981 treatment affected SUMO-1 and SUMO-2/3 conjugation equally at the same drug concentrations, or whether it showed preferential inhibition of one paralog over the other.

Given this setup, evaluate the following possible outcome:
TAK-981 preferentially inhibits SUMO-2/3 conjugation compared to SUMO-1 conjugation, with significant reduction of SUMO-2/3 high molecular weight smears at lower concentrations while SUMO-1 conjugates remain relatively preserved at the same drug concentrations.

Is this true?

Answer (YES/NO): NO